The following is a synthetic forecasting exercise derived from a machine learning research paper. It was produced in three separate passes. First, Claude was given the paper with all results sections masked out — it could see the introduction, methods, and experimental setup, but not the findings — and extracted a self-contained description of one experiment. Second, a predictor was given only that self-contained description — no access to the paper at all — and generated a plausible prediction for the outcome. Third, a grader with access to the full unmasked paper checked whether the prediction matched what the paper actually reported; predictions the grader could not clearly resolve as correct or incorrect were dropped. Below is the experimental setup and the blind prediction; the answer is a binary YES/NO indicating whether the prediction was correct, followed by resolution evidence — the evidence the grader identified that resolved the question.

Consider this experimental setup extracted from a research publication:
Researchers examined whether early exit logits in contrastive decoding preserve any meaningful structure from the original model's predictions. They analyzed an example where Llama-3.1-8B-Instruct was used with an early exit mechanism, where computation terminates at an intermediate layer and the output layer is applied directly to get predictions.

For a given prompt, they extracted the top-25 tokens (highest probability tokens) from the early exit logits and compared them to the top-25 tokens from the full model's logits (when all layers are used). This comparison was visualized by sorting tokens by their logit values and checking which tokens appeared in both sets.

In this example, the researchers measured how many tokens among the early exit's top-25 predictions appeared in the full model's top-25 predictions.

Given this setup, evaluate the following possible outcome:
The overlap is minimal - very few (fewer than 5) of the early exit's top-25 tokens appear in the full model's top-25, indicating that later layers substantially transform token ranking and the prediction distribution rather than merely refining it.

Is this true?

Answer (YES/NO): YES